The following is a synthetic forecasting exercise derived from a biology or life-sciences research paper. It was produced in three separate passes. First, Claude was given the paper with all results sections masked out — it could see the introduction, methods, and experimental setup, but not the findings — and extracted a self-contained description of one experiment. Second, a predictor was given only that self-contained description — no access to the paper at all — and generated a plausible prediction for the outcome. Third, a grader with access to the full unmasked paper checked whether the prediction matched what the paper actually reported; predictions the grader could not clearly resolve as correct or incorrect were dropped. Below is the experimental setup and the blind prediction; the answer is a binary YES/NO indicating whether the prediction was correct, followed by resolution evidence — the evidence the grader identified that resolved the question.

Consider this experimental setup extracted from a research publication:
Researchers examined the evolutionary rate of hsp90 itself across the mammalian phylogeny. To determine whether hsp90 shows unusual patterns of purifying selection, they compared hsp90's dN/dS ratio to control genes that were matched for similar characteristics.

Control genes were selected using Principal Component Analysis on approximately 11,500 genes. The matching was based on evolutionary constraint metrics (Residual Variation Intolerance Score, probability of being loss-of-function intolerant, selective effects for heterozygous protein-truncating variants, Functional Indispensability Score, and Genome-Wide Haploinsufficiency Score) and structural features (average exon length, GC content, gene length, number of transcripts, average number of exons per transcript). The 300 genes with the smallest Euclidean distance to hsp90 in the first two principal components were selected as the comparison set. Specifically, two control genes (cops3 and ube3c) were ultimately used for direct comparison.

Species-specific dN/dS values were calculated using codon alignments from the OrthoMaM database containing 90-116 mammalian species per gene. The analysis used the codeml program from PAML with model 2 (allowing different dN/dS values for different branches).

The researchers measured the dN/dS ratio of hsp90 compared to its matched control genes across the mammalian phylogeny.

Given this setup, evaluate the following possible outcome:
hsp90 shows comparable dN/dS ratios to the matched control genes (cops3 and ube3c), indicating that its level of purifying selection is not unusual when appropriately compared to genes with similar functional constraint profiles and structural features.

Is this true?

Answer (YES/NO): NO